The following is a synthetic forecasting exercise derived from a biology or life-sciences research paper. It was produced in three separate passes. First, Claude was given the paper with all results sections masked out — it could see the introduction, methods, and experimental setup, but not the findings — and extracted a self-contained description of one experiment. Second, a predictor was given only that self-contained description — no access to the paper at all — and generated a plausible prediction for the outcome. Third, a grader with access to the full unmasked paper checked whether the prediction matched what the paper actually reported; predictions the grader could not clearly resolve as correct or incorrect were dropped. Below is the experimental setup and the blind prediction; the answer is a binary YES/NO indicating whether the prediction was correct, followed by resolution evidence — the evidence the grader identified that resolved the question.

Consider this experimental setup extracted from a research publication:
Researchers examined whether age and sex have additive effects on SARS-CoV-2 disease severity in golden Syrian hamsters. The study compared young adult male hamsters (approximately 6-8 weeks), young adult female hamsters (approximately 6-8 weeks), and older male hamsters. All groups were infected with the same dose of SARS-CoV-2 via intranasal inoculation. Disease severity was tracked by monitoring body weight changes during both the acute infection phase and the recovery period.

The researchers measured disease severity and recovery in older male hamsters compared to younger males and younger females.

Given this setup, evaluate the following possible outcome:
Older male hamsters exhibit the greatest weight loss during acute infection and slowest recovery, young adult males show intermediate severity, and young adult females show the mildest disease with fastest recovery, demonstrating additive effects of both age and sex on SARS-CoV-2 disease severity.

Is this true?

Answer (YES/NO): NO